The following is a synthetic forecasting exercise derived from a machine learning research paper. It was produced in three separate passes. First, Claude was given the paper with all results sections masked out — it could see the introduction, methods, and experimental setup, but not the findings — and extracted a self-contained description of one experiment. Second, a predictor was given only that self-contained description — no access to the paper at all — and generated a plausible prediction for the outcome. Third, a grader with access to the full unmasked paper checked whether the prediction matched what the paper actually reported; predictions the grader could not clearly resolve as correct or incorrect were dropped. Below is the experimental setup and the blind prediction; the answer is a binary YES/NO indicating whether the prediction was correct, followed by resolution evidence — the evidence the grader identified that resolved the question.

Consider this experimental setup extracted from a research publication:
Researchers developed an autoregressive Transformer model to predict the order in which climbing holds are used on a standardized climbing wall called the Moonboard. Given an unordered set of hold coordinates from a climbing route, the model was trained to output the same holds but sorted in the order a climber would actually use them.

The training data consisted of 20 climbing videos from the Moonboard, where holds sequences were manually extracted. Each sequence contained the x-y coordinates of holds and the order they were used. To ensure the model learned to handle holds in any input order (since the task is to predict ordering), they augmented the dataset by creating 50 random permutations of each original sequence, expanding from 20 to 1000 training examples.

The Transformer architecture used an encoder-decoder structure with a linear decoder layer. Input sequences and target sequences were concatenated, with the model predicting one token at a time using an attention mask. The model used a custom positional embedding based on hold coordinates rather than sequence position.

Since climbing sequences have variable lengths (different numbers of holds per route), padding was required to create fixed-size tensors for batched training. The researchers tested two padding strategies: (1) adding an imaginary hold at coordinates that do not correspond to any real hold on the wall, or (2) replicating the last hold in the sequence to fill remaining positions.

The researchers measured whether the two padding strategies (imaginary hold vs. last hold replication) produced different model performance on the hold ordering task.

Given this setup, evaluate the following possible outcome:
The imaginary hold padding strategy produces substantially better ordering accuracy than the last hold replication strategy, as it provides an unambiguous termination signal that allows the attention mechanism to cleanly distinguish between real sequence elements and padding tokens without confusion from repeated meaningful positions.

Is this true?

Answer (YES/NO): NO